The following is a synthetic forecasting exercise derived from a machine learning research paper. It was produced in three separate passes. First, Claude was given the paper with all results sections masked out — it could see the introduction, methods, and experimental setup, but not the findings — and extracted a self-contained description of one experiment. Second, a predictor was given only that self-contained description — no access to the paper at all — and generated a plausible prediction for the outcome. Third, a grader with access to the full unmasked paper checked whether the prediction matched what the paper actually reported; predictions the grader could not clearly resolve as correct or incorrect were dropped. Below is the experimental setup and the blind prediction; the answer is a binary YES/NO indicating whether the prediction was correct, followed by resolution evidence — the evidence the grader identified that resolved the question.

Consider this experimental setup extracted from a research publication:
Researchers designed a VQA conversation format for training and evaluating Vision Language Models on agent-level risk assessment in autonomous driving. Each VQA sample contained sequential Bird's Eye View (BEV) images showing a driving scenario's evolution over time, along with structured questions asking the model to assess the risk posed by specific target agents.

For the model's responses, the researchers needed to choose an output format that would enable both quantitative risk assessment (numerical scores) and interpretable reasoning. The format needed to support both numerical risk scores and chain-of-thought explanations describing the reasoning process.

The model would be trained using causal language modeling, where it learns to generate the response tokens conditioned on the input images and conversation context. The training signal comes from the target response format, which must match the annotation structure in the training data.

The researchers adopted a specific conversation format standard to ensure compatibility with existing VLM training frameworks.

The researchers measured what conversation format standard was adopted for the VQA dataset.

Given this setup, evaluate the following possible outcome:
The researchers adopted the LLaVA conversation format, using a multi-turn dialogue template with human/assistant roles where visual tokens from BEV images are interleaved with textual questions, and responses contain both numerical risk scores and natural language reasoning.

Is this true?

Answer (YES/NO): YES